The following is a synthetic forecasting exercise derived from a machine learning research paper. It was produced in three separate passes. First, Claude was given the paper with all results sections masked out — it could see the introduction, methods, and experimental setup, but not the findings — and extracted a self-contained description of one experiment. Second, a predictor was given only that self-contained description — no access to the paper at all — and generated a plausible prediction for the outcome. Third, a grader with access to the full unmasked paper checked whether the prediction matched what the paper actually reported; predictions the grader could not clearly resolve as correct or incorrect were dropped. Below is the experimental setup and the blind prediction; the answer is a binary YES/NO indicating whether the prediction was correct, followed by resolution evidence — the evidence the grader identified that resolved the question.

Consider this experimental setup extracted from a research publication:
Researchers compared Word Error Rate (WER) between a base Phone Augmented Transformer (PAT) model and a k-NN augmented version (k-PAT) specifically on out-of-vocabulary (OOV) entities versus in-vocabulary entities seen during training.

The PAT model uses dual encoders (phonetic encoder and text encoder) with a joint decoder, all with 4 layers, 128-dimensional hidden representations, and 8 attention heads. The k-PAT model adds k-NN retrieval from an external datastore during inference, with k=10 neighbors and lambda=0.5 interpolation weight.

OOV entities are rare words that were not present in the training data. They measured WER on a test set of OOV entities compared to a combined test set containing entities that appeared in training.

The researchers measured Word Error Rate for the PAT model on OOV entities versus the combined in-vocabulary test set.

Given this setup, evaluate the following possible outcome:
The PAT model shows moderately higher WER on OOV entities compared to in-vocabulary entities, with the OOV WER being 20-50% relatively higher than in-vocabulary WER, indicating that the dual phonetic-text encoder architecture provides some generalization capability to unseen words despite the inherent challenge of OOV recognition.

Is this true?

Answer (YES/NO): NO